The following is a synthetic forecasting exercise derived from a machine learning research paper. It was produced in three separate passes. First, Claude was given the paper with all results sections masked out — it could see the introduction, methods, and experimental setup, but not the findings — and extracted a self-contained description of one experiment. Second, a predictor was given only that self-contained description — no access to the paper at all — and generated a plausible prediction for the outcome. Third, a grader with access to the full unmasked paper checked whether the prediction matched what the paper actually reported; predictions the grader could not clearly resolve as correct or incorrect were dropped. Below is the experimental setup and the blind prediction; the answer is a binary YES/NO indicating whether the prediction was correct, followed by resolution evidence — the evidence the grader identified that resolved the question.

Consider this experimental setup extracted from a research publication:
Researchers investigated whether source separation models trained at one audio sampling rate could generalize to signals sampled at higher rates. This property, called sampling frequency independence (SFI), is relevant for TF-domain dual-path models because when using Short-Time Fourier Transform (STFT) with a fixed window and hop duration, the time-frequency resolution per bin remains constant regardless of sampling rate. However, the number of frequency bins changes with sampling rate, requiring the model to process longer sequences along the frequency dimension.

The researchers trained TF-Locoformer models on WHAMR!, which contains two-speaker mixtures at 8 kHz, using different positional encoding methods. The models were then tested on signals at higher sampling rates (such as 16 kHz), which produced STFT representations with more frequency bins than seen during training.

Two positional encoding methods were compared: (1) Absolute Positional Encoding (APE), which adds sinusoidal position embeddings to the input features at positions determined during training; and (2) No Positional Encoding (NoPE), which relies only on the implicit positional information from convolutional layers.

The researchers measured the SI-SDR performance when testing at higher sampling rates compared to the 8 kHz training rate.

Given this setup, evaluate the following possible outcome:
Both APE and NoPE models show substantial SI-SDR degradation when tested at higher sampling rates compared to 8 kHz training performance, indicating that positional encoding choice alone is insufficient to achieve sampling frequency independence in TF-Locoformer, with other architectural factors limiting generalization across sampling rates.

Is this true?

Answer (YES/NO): NO